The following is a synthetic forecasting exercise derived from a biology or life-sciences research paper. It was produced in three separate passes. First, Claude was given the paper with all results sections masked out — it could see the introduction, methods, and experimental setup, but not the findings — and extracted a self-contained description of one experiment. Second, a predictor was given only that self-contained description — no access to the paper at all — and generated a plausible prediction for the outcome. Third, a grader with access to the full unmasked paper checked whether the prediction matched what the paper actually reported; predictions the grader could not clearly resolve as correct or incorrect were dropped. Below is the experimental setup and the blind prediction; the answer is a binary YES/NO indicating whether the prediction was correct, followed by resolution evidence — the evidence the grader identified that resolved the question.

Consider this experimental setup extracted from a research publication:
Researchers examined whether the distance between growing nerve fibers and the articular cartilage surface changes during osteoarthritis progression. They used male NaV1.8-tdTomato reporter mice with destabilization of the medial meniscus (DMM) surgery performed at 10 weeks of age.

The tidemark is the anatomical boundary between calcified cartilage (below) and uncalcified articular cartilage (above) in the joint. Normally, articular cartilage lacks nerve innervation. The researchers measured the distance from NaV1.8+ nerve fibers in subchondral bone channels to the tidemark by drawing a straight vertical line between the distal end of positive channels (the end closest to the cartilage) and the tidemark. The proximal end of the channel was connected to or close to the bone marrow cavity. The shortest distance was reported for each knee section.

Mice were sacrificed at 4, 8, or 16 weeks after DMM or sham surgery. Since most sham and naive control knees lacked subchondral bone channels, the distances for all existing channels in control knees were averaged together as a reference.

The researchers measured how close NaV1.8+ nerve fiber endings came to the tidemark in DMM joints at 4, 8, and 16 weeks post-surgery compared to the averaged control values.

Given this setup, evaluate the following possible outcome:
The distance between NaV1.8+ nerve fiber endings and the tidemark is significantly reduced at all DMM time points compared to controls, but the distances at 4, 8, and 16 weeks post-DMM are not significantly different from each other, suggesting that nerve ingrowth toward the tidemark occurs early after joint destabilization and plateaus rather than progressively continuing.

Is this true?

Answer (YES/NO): NO